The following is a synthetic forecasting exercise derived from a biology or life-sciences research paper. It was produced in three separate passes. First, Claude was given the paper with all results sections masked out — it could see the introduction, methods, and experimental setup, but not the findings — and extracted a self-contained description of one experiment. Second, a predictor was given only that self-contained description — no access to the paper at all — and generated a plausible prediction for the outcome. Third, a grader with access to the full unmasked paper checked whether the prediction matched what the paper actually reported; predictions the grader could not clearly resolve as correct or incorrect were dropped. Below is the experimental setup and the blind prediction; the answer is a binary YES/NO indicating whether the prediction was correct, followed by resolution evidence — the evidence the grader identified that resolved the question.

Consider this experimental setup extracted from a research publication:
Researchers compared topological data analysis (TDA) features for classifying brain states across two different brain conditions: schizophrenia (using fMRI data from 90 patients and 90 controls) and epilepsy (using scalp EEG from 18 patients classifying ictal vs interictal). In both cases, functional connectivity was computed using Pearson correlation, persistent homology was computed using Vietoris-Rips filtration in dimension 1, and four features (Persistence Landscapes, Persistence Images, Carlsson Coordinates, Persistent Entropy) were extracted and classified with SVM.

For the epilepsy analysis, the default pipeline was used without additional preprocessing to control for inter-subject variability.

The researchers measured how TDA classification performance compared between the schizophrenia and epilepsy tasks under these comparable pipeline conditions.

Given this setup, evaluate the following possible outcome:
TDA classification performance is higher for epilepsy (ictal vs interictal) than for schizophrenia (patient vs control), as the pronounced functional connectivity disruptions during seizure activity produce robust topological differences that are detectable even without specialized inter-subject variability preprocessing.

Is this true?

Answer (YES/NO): NO